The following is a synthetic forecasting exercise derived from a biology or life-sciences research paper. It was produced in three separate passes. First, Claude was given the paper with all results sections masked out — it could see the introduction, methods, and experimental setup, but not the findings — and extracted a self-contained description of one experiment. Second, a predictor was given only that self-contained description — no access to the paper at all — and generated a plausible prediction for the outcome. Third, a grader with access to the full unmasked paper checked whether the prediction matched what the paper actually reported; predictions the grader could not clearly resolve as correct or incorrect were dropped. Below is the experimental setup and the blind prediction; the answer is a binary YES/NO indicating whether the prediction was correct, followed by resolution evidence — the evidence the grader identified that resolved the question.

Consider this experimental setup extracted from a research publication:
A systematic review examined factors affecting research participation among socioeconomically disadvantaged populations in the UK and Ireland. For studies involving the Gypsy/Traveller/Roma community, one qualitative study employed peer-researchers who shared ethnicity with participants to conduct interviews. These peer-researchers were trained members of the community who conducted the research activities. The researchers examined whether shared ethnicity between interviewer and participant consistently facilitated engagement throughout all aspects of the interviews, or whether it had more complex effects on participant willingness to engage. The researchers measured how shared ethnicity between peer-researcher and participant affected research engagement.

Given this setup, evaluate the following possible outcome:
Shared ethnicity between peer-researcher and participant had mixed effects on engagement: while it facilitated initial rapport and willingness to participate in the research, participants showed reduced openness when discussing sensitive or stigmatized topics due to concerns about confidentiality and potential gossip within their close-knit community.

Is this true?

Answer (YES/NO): NO